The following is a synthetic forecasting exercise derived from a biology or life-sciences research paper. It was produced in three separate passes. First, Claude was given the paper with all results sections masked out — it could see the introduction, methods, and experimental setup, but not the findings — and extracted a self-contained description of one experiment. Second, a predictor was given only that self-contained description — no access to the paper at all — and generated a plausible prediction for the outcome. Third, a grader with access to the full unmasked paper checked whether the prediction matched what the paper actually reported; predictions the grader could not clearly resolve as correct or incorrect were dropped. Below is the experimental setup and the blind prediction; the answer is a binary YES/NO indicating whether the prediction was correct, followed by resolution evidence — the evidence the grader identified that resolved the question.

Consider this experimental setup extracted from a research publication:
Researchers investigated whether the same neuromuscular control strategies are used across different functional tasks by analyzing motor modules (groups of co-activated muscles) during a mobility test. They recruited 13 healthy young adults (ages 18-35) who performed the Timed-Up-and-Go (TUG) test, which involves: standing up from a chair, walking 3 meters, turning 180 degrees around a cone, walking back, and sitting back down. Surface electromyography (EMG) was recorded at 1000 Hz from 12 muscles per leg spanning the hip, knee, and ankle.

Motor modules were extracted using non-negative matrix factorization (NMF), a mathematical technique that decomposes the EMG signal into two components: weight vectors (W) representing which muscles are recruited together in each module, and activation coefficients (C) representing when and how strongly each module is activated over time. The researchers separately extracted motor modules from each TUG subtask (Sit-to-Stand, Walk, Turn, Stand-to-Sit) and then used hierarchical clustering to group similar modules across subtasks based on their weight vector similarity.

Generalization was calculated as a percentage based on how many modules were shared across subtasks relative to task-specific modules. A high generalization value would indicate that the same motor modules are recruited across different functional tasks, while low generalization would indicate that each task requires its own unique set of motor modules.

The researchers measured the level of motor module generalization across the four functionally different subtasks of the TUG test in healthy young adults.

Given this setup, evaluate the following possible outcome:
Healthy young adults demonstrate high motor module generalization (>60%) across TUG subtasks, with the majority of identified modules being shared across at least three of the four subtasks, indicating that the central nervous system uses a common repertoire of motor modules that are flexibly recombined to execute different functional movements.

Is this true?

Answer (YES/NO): YES